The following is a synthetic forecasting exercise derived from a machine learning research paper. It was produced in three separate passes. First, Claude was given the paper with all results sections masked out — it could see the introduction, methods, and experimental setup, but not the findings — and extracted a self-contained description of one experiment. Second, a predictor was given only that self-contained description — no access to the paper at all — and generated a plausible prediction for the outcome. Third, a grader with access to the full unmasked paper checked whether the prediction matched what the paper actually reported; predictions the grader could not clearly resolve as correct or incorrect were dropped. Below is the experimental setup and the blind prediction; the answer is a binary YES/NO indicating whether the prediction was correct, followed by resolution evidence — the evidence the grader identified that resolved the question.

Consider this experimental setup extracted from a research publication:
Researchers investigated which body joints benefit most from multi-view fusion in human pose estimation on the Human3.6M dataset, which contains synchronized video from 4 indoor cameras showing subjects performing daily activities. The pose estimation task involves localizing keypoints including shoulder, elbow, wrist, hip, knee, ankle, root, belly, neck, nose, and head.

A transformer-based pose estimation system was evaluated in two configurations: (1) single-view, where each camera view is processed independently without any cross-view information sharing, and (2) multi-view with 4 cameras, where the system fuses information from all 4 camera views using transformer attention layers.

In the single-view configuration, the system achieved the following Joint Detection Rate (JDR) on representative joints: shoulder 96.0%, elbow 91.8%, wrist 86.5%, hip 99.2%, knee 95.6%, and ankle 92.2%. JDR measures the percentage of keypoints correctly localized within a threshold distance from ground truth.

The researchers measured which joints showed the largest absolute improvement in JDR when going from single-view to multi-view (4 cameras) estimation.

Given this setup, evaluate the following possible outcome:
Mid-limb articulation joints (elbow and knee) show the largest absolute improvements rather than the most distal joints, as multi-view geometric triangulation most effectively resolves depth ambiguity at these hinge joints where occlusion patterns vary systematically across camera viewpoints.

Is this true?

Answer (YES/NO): NO